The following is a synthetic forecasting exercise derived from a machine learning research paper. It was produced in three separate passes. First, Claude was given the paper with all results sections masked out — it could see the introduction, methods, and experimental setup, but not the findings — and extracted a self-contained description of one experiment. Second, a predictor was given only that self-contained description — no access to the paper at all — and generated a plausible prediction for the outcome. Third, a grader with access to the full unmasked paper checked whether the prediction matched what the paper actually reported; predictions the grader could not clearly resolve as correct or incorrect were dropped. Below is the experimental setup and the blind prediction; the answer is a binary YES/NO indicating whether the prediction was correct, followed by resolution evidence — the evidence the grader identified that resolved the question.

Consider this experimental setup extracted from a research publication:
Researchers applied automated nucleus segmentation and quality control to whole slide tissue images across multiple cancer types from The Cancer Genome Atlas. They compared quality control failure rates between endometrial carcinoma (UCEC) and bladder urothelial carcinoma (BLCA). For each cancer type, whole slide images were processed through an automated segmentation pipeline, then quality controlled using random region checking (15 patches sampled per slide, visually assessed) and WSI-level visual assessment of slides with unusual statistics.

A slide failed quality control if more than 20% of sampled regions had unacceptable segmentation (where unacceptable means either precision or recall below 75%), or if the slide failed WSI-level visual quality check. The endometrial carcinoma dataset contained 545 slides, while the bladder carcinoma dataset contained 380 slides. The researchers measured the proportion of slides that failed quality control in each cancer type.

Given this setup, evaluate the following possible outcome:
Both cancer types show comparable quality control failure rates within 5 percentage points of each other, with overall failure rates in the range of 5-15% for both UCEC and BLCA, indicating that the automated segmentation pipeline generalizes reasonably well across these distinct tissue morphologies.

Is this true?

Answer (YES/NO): NO